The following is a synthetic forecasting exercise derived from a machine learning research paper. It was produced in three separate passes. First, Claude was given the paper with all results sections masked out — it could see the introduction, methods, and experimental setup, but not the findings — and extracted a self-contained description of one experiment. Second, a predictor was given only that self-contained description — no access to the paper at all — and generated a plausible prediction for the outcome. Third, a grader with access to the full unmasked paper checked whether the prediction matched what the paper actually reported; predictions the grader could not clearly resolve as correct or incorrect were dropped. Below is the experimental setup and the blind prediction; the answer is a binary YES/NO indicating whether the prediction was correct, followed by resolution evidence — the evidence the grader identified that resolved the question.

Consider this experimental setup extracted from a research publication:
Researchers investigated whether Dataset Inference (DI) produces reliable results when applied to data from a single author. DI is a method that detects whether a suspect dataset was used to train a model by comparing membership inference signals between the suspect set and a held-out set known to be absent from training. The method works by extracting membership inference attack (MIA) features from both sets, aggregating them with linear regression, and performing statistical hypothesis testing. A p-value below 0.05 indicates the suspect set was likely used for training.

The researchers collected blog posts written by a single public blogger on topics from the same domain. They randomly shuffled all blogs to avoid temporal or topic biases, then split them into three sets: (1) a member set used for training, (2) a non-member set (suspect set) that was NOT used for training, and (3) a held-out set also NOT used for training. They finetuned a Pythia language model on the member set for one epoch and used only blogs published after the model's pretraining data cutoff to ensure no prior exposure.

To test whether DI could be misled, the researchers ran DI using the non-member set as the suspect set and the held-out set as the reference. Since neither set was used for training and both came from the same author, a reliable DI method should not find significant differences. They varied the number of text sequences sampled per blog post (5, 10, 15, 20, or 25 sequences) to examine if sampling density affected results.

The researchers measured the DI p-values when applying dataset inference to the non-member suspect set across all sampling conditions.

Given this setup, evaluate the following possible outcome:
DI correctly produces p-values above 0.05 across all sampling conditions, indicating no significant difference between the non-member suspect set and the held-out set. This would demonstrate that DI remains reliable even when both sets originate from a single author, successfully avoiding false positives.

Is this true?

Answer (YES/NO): NO